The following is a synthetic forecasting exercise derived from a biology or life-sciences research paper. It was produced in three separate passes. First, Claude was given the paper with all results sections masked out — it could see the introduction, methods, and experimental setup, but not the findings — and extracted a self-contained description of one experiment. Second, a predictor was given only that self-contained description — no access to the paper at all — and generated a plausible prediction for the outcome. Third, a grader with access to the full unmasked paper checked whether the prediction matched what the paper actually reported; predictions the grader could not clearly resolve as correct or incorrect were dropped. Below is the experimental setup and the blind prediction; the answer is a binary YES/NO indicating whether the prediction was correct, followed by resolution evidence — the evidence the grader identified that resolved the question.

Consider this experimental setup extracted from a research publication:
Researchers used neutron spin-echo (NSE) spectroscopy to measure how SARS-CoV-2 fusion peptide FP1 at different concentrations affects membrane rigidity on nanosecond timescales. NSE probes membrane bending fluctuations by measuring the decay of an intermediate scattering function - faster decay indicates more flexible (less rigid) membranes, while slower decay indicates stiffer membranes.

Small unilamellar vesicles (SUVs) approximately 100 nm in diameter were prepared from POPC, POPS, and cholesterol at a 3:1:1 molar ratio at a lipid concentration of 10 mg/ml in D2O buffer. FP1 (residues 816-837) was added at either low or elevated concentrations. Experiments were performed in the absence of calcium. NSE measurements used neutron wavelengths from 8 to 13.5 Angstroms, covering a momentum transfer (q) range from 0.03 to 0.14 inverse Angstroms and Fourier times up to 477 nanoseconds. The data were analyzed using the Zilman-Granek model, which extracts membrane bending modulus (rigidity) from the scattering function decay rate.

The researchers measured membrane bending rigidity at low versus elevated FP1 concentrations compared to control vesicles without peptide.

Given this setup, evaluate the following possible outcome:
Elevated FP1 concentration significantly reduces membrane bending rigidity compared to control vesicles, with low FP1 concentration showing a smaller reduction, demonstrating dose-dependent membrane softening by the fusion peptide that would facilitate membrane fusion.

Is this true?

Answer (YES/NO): NO